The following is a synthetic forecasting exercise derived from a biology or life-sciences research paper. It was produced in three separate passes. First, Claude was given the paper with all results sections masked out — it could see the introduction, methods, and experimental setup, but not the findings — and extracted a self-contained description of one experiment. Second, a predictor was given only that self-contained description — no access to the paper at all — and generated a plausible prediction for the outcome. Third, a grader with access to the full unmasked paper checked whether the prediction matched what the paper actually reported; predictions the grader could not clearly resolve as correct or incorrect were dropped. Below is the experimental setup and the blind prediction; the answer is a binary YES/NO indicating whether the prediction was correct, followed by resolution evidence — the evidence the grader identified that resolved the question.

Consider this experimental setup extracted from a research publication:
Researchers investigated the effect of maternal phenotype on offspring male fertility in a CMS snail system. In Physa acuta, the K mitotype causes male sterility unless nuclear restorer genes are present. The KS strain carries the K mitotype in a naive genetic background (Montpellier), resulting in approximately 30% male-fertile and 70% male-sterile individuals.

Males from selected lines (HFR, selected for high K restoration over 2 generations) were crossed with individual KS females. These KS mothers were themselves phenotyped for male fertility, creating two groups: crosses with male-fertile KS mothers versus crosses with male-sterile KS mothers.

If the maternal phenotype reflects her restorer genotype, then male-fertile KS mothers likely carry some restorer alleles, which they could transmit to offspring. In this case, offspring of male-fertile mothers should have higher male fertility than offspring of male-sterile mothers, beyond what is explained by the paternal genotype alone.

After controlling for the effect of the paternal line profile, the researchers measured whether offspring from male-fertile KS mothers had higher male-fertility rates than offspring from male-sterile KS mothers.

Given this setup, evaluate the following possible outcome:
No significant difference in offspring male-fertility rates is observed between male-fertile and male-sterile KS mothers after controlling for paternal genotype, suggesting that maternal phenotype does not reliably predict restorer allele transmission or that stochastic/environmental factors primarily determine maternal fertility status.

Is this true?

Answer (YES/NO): NO